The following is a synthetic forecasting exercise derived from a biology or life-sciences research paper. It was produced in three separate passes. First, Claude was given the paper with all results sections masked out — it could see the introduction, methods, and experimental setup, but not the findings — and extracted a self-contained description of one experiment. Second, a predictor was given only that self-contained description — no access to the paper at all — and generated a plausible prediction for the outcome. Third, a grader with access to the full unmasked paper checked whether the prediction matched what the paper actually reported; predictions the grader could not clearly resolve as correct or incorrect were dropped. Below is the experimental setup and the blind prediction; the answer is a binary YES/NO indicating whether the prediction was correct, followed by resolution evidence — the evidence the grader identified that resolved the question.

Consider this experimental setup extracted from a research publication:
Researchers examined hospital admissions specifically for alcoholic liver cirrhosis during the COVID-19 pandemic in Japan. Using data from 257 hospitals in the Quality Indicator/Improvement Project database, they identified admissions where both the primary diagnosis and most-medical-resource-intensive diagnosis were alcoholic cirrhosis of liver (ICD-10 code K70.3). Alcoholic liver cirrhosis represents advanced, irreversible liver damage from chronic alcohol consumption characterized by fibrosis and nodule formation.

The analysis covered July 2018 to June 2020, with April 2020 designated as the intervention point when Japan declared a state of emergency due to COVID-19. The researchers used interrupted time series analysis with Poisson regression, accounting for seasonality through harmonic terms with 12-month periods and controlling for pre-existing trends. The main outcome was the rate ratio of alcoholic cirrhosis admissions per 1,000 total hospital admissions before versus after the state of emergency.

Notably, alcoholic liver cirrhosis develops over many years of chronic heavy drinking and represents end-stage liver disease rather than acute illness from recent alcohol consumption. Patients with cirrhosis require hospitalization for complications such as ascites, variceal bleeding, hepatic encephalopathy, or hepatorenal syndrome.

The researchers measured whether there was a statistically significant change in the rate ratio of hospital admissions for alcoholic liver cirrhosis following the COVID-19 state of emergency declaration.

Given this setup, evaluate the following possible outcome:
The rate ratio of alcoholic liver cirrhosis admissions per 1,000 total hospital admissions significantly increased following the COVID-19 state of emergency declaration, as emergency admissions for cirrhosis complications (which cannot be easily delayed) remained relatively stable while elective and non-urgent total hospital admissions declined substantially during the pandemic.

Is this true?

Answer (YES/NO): NO